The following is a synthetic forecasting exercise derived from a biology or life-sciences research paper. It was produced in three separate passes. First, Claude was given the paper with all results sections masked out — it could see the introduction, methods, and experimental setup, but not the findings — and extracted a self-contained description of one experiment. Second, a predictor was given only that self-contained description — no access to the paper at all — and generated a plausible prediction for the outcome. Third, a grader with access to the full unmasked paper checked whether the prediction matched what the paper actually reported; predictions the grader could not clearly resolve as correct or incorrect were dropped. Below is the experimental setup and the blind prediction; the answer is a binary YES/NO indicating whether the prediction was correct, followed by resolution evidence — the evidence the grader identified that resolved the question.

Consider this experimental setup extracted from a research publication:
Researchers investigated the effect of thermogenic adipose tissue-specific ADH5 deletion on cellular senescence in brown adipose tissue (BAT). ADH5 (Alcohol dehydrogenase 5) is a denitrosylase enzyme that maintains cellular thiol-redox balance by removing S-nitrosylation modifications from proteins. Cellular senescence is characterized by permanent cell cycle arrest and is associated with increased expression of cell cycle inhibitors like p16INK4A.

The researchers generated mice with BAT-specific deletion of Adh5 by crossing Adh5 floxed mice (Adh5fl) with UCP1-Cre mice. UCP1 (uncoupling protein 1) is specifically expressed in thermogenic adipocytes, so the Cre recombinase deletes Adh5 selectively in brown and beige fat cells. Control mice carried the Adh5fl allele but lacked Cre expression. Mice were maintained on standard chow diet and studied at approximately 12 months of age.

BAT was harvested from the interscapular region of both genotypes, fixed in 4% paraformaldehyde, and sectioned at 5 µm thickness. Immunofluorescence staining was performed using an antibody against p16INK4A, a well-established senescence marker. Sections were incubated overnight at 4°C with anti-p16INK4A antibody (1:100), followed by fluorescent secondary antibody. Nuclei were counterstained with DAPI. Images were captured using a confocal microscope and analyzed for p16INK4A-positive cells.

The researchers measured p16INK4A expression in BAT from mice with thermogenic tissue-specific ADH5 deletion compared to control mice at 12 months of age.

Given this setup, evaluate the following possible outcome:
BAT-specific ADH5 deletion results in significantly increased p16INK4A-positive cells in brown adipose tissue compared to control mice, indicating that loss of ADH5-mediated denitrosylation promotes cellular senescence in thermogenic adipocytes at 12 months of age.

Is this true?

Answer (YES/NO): YES